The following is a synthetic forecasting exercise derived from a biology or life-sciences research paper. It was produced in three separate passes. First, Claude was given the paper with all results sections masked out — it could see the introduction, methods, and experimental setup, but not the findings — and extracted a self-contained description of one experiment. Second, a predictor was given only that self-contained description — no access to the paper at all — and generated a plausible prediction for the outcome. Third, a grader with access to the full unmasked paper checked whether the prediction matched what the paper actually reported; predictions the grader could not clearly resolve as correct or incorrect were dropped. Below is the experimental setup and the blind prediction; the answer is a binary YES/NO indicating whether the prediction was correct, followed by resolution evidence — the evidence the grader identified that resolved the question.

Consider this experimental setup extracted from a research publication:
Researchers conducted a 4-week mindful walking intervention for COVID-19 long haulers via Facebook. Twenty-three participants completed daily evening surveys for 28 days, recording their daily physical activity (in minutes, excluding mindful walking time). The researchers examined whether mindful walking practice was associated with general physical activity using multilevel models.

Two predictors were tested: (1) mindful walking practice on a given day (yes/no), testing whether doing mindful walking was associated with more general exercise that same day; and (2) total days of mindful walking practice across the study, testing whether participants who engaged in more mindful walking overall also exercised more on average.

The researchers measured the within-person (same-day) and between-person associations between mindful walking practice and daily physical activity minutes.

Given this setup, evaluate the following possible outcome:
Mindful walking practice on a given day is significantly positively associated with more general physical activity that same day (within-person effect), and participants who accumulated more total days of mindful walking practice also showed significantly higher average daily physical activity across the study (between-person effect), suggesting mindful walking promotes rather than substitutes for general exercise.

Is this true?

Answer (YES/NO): NO